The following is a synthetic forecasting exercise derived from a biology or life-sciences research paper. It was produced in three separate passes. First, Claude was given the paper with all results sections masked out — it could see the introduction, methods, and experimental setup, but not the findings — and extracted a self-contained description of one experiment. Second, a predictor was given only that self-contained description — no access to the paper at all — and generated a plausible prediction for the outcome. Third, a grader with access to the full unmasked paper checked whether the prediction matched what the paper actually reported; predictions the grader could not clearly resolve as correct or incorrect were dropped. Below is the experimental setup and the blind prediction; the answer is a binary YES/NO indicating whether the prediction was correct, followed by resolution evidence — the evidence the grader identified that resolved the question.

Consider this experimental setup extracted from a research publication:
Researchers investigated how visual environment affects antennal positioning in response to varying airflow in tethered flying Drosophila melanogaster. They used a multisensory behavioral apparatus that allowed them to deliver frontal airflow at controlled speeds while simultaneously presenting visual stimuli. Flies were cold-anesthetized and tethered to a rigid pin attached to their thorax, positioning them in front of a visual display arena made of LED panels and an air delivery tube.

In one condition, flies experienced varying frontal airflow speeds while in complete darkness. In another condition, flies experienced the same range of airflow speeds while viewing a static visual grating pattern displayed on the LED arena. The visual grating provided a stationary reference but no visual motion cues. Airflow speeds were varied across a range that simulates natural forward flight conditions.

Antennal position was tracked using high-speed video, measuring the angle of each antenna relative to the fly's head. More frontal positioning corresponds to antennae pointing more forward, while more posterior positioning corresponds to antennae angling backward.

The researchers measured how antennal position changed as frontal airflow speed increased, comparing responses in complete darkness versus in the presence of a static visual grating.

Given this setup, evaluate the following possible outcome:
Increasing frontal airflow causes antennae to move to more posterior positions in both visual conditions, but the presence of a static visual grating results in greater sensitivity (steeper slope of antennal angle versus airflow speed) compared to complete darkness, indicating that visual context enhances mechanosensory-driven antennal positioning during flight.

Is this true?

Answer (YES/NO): NO